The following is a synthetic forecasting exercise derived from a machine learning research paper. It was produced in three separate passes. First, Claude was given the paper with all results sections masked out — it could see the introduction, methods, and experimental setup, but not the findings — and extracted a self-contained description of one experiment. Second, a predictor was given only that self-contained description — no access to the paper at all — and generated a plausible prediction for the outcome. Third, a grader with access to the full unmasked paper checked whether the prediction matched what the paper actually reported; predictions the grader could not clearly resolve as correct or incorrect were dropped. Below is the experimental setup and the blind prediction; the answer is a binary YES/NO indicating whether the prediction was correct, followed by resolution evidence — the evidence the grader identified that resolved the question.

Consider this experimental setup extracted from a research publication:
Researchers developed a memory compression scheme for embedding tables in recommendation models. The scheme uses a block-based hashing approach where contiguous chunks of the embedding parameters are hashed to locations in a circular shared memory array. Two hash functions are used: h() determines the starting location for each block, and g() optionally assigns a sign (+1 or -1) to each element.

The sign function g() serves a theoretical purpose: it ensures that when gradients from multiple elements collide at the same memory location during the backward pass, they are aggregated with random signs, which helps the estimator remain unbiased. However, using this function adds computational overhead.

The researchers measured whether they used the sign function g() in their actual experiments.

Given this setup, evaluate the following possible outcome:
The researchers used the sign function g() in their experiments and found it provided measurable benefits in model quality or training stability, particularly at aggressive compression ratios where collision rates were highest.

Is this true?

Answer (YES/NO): NO